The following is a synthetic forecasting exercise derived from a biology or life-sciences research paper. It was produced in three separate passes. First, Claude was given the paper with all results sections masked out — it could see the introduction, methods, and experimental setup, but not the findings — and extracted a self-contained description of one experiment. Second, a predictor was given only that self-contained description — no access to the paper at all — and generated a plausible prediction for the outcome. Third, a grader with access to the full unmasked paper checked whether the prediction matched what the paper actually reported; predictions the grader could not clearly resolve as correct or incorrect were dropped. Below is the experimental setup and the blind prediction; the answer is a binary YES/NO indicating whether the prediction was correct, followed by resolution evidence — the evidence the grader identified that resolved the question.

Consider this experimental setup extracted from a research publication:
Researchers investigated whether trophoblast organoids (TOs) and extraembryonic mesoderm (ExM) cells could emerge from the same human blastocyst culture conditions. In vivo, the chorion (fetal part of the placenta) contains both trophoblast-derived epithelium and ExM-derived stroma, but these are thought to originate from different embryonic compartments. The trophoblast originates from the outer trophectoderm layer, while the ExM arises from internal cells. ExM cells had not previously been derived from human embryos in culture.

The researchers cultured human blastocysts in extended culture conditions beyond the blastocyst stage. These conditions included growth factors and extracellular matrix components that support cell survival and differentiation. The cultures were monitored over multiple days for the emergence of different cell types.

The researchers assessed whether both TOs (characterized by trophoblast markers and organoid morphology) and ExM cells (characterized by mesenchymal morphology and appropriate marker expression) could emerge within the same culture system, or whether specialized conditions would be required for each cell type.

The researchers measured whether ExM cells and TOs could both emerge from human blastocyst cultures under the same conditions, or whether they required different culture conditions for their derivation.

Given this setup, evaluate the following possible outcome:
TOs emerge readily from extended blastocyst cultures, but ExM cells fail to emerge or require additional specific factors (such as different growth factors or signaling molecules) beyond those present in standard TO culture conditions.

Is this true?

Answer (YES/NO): NO